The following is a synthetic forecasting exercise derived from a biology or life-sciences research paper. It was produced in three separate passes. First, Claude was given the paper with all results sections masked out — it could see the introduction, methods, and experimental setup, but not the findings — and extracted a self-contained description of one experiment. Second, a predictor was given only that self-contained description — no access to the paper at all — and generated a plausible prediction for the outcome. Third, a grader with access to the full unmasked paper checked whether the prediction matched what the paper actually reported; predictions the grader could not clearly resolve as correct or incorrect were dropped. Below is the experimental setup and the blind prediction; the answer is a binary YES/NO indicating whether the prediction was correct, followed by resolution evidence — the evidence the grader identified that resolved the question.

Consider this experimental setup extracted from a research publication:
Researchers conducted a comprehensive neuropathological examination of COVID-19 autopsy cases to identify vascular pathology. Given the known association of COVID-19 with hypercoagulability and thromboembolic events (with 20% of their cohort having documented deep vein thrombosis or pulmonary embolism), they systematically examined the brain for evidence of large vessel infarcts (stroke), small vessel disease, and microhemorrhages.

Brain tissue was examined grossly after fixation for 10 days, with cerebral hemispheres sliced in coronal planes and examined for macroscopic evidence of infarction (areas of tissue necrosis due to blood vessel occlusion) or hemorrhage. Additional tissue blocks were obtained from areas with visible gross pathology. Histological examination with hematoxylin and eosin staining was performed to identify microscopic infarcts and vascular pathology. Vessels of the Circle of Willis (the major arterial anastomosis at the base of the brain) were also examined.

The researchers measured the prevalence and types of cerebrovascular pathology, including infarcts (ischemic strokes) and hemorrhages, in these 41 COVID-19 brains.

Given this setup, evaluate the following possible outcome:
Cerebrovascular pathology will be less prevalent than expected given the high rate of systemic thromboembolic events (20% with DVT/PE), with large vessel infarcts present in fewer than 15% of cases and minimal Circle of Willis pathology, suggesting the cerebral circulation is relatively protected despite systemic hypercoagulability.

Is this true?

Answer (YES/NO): NO